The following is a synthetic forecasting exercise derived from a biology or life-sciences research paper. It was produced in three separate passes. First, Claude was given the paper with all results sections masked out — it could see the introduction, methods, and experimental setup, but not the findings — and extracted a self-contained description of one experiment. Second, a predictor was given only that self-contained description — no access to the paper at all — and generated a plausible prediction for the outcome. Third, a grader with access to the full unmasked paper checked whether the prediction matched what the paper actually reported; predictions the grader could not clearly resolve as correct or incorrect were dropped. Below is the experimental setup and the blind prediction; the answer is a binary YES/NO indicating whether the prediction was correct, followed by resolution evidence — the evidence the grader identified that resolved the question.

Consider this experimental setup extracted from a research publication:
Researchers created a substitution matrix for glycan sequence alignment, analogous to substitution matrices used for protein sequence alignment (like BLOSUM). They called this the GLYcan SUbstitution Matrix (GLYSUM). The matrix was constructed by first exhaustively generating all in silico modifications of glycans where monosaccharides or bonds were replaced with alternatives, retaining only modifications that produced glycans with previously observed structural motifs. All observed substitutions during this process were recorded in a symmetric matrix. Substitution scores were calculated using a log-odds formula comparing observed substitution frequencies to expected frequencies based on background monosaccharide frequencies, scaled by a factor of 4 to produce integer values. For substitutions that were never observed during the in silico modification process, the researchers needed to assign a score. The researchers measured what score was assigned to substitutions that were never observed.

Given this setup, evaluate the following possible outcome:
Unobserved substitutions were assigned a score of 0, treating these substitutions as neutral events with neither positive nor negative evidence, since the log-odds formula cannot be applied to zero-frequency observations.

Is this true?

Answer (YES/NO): NO